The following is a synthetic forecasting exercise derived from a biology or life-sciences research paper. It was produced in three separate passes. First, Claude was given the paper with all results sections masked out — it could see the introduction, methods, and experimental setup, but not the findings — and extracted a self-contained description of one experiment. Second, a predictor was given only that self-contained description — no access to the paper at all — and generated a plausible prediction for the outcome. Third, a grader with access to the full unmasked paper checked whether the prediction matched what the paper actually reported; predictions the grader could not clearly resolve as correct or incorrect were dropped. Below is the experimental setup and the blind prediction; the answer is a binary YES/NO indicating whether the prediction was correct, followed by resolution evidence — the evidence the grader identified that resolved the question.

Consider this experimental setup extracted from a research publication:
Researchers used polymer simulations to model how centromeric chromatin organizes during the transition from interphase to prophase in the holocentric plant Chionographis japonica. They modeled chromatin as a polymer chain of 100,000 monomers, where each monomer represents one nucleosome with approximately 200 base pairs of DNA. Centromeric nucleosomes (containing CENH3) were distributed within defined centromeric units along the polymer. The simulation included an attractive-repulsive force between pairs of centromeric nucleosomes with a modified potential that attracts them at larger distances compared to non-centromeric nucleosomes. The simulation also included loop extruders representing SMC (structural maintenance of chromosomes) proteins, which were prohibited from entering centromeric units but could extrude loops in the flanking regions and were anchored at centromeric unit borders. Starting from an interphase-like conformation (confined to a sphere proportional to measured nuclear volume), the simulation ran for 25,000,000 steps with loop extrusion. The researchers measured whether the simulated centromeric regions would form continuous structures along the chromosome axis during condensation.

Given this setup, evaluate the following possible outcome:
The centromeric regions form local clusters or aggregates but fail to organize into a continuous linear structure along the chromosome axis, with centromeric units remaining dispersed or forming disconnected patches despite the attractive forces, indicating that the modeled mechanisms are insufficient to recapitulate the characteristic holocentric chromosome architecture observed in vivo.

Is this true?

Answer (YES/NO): NO